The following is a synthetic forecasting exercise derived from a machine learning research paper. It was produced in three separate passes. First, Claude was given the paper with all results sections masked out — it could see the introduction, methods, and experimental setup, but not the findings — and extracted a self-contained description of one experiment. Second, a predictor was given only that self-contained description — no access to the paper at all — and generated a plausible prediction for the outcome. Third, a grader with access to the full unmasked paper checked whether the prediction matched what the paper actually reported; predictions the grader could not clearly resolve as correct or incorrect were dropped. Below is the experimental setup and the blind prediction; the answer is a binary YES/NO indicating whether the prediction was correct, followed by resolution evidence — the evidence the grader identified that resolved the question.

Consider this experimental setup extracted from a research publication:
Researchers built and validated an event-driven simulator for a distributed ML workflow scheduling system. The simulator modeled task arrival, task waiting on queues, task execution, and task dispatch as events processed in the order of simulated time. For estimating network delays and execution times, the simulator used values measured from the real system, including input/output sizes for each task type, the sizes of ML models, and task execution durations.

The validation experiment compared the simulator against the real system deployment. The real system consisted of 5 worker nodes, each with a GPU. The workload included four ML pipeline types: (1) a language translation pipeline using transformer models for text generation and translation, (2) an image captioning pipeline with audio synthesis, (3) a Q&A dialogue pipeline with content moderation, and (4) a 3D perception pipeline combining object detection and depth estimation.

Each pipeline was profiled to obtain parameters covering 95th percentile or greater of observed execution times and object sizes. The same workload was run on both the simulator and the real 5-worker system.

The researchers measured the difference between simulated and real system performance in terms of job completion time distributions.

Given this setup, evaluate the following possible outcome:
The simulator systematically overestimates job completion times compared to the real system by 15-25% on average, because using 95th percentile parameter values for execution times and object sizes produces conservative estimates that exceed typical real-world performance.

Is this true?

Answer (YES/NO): NO